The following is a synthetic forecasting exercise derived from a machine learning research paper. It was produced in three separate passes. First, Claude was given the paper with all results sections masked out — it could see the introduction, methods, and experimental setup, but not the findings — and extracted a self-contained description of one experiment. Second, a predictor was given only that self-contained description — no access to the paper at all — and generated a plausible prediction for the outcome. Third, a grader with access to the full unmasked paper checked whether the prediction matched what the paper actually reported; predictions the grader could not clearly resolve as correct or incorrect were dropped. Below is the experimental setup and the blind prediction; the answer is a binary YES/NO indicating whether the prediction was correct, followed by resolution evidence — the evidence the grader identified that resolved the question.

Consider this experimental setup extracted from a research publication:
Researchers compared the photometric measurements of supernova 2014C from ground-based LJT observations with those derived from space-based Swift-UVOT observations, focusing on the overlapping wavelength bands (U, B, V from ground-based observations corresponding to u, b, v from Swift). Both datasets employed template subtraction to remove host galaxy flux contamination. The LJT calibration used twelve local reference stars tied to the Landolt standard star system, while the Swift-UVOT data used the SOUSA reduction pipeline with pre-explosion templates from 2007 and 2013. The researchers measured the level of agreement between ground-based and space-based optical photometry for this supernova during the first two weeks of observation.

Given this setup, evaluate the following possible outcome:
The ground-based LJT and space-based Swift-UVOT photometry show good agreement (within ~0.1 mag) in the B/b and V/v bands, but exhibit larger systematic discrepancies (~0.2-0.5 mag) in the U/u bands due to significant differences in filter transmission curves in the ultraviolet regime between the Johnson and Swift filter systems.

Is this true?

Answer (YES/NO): NO